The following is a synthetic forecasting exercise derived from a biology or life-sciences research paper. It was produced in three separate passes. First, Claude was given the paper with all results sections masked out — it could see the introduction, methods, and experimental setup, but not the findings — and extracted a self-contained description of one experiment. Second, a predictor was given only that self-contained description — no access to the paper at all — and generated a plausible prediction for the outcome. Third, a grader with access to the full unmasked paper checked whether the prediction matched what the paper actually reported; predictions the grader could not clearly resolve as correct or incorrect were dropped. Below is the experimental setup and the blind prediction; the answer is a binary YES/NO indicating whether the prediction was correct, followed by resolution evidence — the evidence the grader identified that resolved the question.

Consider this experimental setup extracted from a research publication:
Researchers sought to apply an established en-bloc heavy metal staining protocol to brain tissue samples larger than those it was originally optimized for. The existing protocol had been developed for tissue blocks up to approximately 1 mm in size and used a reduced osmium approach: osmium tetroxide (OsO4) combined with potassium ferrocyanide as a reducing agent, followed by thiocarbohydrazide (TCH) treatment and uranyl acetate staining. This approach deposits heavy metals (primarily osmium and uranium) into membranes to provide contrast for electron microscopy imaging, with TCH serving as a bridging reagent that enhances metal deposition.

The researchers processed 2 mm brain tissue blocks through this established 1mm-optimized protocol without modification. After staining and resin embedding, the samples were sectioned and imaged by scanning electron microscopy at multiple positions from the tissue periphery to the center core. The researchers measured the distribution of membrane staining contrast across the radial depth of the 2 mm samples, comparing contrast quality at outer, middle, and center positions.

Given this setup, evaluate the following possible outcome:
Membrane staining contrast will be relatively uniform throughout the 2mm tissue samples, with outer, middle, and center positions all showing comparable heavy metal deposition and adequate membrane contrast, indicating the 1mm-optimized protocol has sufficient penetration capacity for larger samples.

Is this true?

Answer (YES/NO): NO